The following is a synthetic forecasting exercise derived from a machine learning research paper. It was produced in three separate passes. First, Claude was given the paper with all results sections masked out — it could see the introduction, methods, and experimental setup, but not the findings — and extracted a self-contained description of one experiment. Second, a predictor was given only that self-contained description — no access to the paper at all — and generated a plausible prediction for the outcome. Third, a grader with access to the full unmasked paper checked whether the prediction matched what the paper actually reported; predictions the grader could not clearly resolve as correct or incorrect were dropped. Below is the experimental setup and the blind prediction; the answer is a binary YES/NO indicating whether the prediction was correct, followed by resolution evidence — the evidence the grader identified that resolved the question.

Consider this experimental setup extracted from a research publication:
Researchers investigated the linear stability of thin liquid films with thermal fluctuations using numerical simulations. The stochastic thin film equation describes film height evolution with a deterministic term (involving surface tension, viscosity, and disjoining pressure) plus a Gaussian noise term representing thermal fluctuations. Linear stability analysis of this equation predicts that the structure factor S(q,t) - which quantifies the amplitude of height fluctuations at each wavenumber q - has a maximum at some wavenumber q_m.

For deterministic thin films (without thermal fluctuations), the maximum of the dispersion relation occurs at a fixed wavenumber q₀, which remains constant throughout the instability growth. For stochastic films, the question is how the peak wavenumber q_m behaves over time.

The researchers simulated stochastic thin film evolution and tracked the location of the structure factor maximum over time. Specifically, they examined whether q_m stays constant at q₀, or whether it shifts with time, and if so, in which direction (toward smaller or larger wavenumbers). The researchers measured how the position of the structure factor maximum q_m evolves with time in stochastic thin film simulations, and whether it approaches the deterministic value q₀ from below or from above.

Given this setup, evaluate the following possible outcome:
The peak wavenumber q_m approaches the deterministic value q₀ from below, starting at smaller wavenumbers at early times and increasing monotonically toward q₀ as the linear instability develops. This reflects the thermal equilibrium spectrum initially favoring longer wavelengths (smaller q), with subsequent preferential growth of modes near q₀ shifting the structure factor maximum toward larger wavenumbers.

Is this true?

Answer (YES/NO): NO